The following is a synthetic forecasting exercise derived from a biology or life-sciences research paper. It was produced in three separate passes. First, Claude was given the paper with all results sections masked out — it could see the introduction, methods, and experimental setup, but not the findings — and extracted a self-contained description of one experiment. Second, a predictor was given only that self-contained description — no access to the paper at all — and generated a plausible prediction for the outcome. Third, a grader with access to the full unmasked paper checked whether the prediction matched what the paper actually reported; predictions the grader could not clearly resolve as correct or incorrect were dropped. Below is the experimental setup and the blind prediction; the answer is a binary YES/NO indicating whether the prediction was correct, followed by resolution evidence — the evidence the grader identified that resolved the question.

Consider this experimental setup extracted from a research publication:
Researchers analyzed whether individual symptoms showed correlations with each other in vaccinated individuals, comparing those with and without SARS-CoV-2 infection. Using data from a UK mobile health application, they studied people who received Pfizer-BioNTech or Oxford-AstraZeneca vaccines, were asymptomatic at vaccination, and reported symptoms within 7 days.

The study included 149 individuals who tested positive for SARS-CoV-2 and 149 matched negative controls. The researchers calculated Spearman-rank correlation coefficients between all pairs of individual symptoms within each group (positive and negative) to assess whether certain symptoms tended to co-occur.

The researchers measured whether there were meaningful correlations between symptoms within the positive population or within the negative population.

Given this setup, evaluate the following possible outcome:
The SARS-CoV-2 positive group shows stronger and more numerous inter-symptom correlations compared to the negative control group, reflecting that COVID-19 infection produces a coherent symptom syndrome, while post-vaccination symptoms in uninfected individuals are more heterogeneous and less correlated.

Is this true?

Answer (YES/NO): NO